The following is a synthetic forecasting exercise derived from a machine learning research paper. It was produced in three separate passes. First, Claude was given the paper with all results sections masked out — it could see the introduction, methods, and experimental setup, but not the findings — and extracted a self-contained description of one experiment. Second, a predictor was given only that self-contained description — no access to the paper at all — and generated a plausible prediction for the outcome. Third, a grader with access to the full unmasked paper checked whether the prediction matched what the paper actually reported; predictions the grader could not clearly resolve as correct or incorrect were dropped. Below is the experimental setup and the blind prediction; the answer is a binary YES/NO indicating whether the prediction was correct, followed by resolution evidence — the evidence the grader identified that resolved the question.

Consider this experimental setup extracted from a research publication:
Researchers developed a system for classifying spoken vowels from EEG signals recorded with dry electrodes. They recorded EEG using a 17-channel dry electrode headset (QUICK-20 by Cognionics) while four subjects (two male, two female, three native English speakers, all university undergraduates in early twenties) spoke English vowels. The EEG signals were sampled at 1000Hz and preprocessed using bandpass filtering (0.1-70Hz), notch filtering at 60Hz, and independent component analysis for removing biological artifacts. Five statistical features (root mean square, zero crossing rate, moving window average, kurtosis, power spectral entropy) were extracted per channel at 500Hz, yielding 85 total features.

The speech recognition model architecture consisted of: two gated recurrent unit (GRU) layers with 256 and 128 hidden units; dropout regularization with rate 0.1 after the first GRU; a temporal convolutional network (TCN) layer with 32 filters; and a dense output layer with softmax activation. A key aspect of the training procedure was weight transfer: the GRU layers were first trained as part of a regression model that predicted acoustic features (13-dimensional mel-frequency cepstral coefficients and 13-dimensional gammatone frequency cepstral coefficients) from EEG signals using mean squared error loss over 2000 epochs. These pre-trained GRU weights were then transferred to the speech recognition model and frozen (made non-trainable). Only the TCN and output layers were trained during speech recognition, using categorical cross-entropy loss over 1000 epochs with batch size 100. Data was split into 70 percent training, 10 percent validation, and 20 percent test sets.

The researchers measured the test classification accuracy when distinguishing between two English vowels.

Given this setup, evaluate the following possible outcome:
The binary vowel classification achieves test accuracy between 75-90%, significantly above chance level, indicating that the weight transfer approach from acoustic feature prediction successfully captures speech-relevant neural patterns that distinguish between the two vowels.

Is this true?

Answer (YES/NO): YES